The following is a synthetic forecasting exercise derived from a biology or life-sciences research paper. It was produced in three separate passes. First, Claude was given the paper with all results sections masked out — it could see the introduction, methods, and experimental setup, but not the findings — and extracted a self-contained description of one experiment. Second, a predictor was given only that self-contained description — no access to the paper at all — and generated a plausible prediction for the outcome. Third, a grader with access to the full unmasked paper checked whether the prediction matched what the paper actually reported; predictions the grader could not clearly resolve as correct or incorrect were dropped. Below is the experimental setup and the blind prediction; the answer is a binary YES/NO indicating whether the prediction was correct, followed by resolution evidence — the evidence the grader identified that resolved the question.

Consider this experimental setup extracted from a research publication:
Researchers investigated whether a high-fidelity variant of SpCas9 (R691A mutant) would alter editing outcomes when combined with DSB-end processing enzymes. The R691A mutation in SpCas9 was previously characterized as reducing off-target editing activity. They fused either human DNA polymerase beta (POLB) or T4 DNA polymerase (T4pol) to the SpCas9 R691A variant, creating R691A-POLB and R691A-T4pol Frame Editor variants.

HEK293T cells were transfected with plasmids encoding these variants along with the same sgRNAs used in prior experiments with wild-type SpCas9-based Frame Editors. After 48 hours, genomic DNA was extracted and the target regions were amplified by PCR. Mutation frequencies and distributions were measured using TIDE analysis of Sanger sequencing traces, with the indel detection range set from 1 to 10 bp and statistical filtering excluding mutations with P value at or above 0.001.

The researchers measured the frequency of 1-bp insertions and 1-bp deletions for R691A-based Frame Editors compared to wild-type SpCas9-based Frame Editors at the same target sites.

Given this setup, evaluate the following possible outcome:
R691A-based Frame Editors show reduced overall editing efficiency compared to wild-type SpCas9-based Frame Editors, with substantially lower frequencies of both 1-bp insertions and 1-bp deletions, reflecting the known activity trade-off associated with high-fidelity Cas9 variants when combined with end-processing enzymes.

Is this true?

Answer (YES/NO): NO